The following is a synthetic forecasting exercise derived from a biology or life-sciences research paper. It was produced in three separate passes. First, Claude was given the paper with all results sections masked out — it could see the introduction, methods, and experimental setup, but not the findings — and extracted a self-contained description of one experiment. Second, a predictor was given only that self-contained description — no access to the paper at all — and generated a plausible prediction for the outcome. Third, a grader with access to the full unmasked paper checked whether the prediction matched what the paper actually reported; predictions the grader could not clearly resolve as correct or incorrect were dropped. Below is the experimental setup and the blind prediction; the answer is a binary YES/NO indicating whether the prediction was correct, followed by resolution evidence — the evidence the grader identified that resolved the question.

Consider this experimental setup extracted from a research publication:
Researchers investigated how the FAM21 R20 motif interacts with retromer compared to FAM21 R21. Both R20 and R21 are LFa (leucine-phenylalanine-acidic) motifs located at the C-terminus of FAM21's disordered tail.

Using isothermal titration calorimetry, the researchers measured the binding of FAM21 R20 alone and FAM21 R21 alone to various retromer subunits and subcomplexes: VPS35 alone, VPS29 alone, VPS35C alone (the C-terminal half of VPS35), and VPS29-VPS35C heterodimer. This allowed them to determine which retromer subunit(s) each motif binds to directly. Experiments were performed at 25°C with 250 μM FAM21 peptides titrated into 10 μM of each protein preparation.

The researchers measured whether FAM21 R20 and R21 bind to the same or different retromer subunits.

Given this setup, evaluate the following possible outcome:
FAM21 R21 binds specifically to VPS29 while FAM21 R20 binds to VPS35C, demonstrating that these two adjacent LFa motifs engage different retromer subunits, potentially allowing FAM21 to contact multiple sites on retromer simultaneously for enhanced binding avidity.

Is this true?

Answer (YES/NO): NO